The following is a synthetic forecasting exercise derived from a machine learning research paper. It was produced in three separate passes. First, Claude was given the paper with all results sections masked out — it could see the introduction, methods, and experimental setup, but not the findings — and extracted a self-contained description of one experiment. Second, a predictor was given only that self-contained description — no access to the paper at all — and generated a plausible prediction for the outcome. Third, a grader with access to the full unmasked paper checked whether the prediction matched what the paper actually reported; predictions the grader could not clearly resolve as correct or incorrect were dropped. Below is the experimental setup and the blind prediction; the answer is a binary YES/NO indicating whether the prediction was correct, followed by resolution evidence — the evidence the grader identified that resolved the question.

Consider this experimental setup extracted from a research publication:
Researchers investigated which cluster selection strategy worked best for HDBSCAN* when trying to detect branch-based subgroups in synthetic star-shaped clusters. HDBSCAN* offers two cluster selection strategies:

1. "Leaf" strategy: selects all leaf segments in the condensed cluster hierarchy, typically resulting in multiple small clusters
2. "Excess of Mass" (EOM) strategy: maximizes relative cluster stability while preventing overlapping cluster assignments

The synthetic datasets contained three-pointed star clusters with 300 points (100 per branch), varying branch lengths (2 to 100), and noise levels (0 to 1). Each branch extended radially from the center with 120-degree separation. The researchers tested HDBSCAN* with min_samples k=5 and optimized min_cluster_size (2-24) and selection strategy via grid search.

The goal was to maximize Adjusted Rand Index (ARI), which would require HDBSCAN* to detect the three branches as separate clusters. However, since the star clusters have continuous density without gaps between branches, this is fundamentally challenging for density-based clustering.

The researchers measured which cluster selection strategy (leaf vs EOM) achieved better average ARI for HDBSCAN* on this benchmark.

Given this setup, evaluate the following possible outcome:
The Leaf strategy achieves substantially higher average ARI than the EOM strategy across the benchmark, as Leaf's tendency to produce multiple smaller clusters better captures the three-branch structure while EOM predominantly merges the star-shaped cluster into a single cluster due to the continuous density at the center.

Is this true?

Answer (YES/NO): NO